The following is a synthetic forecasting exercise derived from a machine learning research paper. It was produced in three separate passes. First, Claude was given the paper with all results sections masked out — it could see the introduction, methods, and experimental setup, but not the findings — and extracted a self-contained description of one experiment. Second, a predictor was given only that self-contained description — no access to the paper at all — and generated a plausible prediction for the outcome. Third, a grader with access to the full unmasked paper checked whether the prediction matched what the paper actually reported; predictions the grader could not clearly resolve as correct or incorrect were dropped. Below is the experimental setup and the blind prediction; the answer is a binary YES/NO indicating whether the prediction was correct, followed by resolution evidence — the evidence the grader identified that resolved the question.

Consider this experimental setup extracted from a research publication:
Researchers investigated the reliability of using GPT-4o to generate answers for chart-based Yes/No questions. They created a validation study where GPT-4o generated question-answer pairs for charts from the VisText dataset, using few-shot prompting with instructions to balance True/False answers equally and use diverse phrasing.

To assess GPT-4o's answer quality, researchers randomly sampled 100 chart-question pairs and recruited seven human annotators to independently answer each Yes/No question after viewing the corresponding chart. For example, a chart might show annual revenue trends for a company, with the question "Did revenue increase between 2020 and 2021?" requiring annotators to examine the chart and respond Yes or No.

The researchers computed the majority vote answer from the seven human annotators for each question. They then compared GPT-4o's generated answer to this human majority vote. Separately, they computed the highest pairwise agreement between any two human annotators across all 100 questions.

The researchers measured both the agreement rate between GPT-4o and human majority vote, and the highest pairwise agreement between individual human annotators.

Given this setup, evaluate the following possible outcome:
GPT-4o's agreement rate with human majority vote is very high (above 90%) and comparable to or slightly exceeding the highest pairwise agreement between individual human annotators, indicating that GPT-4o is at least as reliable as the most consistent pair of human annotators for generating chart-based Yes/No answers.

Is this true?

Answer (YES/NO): YES